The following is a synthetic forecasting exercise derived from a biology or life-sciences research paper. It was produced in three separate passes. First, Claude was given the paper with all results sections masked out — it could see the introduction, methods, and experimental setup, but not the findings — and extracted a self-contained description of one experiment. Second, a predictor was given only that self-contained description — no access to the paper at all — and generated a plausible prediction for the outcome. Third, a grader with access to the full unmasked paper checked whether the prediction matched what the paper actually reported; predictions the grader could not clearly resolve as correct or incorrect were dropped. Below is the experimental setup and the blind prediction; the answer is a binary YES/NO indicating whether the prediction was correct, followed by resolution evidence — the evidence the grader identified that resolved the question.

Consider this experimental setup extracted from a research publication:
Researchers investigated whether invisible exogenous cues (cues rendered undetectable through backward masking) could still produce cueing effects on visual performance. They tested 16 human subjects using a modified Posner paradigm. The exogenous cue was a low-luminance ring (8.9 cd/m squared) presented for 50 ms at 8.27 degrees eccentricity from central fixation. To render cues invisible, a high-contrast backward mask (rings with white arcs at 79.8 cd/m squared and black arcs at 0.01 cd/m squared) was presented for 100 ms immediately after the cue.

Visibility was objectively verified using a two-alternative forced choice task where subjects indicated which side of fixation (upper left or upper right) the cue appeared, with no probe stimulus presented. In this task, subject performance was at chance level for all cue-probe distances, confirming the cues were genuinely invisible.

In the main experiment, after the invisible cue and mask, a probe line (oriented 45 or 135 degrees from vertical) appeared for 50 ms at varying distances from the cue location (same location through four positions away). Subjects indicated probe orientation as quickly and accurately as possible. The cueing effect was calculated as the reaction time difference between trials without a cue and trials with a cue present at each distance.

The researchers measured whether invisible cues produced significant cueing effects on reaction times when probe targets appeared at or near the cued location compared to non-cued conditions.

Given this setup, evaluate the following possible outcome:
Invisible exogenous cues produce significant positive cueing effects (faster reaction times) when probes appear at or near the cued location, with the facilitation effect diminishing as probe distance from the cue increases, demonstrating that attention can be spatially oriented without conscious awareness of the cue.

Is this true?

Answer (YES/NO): YES